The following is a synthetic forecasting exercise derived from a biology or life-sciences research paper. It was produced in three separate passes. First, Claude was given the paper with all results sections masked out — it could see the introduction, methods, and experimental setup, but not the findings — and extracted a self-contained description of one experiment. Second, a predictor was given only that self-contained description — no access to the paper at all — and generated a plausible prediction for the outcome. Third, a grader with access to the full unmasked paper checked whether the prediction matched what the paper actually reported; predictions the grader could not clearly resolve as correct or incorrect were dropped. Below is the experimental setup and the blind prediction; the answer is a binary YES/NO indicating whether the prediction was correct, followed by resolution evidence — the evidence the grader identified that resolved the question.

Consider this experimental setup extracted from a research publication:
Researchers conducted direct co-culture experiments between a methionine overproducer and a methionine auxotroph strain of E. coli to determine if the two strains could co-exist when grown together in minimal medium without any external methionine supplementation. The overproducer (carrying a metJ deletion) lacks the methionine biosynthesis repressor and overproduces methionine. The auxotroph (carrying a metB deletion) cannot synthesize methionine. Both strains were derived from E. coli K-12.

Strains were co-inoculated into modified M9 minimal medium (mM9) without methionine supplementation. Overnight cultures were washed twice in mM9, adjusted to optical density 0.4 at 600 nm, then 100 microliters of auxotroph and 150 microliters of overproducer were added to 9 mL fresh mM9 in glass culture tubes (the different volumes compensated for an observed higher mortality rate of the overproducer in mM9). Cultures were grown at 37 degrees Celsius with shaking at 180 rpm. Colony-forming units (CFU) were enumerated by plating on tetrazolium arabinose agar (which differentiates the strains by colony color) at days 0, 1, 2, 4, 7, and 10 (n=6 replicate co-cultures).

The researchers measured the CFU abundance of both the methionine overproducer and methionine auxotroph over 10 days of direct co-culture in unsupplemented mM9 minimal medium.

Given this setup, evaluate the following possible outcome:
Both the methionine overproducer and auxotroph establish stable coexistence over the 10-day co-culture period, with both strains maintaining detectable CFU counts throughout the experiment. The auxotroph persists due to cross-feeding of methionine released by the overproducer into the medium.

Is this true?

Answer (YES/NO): NO